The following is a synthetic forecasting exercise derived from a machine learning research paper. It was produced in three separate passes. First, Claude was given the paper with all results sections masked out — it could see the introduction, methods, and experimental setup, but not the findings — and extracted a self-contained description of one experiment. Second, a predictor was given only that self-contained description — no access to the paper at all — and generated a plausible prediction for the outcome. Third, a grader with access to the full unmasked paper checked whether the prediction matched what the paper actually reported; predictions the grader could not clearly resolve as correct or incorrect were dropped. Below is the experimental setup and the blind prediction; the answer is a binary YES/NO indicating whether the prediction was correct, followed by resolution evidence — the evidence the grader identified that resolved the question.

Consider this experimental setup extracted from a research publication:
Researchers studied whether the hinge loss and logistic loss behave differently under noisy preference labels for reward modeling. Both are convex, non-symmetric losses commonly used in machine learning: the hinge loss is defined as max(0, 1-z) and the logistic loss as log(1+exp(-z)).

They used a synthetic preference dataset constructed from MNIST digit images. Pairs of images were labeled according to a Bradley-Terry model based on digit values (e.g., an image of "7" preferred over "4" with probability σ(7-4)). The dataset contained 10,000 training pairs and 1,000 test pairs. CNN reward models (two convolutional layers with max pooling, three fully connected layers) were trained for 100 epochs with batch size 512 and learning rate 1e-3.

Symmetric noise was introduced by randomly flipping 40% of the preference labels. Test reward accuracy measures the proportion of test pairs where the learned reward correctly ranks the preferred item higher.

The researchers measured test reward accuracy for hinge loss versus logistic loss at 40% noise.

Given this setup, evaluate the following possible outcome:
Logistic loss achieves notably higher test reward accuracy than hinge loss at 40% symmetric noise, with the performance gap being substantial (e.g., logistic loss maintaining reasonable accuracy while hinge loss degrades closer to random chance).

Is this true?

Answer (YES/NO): NO